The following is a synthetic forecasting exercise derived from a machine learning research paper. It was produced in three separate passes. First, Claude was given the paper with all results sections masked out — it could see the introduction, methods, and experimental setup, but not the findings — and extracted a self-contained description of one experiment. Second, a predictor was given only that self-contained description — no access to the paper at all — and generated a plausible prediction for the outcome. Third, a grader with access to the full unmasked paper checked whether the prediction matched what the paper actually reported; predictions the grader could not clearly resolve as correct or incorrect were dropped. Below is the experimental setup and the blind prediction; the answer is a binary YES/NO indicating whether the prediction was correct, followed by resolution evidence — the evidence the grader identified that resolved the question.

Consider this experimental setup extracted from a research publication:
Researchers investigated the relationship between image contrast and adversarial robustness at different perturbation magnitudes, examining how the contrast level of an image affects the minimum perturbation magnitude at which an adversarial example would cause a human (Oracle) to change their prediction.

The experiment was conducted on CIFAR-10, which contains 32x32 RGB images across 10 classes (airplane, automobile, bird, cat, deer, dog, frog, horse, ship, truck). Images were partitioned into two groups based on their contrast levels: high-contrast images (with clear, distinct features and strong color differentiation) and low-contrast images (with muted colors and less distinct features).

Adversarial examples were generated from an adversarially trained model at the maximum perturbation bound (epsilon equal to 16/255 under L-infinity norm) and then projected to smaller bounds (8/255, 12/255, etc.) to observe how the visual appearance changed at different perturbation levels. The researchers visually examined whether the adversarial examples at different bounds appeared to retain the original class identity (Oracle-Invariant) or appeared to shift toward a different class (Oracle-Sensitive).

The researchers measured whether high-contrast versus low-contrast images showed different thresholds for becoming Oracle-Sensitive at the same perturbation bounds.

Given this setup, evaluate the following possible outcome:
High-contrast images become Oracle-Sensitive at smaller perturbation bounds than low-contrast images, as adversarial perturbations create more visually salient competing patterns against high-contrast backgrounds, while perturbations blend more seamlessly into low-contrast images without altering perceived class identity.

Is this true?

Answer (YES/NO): NO